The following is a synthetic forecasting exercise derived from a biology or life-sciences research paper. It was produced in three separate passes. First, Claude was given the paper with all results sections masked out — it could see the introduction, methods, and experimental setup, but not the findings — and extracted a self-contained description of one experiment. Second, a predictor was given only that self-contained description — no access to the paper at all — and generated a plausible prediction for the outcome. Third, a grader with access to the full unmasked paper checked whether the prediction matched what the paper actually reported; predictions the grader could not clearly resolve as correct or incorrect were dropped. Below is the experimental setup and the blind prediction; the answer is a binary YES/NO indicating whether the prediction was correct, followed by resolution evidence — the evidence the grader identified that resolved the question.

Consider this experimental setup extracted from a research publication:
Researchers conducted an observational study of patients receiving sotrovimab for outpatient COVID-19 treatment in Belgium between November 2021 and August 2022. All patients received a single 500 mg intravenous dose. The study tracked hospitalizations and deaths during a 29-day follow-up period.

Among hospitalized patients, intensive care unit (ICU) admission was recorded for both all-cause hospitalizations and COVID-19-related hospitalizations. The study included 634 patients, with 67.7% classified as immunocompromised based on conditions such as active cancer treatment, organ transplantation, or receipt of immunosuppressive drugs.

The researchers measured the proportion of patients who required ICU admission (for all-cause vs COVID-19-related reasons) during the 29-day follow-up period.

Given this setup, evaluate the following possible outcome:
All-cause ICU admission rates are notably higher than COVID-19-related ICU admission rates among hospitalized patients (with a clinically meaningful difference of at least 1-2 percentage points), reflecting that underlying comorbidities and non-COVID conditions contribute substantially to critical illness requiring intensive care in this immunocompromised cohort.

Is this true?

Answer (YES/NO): NO